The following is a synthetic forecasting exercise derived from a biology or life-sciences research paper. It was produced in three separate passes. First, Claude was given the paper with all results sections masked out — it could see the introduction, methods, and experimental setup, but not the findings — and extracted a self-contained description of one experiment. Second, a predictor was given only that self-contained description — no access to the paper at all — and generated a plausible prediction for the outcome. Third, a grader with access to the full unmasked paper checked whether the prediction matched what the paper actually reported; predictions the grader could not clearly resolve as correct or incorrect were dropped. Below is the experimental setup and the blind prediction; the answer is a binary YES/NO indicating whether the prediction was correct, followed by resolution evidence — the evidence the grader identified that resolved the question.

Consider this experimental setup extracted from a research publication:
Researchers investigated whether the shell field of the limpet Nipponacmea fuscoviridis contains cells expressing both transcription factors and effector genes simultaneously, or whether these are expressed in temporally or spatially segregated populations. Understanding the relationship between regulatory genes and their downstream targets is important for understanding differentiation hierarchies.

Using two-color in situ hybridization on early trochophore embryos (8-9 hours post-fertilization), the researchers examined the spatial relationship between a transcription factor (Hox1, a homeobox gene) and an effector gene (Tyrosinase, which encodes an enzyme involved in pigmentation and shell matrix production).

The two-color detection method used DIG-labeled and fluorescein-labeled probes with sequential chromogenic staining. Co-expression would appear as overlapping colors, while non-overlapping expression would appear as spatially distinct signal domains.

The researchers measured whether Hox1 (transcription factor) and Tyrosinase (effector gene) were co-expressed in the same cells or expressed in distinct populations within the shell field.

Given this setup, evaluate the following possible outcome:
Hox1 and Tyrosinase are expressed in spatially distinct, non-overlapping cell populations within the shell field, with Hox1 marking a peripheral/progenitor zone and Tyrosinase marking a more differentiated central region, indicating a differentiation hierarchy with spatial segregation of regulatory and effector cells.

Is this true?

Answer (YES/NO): NO